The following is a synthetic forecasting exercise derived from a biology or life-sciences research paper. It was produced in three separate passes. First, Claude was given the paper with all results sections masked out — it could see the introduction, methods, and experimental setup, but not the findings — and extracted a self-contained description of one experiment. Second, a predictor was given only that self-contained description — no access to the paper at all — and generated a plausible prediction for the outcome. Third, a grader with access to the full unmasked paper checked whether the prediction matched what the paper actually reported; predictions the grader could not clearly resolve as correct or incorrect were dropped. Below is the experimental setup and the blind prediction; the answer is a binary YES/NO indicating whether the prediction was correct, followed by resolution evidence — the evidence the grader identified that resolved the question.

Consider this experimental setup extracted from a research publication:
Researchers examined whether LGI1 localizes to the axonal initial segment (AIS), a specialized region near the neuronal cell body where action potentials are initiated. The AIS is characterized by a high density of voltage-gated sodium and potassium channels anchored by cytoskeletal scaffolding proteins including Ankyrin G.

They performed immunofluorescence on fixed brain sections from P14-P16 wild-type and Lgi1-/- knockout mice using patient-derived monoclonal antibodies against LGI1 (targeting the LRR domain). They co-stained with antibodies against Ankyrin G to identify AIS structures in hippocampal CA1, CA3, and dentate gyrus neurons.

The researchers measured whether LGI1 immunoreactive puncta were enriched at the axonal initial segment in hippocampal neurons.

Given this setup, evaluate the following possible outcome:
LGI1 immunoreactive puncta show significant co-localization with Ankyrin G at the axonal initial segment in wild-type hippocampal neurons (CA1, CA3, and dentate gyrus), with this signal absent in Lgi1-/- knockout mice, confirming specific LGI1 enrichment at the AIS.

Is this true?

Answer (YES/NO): YES